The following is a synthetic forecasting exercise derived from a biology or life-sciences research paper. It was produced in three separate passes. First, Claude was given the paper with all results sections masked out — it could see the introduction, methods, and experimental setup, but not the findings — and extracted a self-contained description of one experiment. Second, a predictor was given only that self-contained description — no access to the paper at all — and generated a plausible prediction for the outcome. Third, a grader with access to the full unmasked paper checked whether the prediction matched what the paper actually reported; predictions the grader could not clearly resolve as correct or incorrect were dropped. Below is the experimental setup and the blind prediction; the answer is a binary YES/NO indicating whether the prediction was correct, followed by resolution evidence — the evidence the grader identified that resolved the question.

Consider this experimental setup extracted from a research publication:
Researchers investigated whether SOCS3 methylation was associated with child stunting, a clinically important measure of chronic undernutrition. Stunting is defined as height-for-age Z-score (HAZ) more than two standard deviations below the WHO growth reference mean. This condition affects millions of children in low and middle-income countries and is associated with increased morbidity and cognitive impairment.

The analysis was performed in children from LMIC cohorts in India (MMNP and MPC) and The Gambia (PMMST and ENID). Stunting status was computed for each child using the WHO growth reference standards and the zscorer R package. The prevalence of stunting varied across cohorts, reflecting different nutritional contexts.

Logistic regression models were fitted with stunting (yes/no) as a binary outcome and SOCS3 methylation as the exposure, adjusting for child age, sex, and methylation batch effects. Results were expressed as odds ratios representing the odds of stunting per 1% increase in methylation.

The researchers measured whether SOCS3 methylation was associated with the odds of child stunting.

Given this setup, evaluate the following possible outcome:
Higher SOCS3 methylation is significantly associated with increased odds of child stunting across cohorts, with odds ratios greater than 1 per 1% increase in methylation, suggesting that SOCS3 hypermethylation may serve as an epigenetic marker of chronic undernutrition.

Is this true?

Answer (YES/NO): NO